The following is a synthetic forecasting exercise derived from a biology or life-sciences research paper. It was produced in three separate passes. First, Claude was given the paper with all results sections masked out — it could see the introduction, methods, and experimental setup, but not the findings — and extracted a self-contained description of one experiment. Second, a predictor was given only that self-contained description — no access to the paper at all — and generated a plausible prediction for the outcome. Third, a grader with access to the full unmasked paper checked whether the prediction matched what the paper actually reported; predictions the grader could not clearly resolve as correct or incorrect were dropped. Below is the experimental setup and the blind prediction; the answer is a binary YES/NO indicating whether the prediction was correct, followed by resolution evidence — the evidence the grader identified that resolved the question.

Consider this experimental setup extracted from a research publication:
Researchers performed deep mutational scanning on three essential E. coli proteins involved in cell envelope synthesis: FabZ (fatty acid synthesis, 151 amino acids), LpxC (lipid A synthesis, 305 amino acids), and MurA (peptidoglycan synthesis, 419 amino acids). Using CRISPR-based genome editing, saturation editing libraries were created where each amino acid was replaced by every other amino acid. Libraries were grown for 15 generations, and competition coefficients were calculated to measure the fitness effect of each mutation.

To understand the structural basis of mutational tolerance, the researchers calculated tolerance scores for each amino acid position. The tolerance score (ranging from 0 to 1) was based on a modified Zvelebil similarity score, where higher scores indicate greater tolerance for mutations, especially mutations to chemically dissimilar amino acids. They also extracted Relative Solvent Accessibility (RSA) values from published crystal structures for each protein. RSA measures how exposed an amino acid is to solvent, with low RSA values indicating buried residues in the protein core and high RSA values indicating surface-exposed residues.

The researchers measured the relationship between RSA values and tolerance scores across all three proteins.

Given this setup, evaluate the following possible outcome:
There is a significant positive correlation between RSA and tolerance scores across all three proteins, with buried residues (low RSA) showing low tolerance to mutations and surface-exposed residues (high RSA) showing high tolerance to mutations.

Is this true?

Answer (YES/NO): YES